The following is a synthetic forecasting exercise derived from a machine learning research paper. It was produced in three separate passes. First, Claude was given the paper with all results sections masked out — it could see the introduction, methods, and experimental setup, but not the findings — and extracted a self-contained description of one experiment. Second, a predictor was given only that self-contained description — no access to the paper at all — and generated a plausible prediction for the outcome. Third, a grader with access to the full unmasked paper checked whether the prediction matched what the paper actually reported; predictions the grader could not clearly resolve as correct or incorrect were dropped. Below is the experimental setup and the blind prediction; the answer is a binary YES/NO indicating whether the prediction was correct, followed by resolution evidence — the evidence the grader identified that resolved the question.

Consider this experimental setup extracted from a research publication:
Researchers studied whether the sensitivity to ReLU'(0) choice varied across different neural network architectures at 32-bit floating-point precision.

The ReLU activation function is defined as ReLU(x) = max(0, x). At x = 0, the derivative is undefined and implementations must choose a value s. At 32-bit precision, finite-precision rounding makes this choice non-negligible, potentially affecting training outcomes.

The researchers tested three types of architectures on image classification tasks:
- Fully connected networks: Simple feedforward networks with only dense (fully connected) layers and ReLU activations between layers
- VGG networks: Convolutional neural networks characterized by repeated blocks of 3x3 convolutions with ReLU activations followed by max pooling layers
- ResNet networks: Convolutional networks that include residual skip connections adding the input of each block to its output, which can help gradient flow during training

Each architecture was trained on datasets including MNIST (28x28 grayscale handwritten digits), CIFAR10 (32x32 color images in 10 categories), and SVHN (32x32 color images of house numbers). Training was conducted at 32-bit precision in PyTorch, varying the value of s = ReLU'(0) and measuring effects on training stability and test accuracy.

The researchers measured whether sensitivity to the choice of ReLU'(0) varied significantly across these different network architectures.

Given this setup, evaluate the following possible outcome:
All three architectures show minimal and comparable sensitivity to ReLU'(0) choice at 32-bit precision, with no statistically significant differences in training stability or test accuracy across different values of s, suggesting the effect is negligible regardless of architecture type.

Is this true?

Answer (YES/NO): NO